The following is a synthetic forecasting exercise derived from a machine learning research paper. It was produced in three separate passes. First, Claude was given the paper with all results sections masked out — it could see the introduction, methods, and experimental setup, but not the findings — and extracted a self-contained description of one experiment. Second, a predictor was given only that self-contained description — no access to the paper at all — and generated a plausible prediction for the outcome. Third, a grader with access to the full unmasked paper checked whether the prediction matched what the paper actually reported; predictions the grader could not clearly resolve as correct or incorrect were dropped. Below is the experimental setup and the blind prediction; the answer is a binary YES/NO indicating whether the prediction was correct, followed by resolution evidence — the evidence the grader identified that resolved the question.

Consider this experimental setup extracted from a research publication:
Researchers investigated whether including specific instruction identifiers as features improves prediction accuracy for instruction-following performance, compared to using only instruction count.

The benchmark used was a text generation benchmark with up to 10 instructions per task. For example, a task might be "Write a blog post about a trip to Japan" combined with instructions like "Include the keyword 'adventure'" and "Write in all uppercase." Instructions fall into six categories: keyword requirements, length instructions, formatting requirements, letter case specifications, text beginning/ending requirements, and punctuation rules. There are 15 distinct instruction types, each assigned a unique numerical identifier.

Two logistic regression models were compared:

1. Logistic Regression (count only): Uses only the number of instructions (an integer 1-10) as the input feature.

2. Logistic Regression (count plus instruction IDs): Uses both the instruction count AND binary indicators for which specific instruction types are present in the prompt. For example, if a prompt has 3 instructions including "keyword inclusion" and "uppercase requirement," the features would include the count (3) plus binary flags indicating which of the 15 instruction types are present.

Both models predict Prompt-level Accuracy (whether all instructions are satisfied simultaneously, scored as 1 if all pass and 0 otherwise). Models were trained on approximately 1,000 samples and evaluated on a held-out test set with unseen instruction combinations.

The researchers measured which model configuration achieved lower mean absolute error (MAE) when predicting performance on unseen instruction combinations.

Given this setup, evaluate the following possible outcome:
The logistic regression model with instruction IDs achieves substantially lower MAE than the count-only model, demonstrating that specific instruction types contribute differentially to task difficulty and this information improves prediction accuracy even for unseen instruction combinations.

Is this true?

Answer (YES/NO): NO